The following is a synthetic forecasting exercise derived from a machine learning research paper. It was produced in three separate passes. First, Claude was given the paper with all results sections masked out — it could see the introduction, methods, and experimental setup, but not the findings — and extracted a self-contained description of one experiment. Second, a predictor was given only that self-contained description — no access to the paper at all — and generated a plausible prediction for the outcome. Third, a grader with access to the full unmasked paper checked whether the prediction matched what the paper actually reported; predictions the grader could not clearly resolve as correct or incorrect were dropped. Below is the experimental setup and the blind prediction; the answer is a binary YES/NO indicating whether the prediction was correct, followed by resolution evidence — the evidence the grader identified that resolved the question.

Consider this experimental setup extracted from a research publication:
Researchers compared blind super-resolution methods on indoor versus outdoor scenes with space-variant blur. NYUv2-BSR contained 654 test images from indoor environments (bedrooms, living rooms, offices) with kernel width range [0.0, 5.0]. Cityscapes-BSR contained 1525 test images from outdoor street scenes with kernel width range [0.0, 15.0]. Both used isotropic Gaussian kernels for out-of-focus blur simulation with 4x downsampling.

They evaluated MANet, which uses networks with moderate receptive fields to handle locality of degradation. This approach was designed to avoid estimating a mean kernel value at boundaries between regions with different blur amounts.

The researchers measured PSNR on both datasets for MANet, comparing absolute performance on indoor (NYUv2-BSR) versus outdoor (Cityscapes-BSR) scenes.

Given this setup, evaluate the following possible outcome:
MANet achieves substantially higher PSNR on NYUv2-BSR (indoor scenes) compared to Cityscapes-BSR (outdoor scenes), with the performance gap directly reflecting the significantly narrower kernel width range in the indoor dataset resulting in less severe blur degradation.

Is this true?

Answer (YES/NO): NO